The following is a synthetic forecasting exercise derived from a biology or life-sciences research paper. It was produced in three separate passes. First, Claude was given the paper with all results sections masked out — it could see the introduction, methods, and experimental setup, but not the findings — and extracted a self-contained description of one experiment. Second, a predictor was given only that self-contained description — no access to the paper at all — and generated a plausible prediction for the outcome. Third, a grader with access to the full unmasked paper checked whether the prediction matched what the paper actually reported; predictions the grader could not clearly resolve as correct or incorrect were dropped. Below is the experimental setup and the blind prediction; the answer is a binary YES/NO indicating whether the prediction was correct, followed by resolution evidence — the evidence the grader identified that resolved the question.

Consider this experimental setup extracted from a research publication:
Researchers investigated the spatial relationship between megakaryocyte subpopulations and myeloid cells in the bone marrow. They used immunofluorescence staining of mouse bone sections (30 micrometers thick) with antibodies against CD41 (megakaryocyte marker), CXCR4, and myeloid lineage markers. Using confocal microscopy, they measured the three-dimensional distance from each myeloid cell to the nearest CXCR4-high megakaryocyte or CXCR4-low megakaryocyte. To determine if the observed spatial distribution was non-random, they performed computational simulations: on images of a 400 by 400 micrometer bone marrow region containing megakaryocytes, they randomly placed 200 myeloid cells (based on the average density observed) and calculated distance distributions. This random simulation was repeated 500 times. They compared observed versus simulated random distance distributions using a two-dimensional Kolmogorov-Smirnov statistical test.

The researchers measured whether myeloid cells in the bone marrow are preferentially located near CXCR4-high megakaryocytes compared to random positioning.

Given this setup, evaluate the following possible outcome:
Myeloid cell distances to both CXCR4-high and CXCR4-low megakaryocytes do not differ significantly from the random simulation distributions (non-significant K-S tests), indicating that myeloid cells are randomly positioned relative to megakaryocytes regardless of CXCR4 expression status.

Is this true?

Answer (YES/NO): NO